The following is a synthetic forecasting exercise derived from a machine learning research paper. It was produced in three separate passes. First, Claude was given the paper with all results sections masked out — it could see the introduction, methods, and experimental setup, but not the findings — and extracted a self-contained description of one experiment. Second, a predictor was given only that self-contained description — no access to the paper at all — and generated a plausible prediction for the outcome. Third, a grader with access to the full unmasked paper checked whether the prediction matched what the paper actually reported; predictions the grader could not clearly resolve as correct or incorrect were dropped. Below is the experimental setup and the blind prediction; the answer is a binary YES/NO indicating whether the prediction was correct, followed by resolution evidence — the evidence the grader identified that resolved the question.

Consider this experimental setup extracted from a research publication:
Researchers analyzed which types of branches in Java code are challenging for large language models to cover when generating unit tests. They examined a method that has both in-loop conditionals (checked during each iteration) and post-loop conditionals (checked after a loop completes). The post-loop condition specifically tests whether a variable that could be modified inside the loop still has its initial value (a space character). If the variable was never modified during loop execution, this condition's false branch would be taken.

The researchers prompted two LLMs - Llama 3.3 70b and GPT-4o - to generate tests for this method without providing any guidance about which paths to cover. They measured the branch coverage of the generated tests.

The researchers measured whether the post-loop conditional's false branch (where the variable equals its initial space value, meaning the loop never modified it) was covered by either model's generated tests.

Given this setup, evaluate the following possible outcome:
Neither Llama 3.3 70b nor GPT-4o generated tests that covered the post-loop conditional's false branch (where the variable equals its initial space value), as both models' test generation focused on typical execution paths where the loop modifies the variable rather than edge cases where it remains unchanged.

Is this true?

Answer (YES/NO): YES